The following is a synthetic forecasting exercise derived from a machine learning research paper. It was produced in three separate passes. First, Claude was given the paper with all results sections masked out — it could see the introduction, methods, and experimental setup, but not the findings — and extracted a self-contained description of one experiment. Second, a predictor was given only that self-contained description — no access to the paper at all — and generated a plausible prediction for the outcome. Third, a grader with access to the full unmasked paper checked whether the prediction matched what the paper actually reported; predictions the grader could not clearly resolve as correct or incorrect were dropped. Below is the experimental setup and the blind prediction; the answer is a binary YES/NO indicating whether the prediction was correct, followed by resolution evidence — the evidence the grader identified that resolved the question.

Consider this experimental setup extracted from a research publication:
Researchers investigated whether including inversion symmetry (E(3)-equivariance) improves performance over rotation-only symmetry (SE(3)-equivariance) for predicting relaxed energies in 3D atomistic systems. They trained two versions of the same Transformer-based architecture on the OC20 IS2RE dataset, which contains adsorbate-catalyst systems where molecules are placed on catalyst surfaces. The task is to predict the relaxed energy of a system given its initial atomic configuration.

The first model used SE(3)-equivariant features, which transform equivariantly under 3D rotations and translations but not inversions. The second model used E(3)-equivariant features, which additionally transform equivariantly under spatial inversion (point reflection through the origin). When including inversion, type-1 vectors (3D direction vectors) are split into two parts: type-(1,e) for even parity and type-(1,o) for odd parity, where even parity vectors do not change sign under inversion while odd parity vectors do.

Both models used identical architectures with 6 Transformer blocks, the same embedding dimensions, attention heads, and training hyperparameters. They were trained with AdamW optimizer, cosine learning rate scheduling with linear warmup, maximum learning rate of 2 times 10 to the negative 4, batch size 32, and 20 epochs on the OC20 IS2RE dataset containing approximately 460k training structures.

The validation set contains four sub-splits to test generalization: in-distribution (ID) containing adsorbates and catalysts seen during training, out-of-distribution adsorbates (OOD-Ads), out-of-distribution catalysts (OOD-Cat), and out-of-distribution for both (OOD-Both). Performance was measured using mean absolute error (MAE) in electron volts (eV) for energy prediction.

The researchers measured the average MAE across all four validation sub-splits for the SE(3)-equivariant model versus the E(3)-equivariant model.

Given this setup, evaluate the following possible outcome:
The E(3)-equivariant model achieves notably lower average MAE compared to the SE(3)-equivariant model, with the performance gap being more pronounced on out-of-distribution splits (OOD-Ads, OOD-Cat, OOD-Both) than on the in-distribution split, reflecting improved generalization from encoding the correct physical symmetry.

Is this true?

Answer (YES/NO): NO